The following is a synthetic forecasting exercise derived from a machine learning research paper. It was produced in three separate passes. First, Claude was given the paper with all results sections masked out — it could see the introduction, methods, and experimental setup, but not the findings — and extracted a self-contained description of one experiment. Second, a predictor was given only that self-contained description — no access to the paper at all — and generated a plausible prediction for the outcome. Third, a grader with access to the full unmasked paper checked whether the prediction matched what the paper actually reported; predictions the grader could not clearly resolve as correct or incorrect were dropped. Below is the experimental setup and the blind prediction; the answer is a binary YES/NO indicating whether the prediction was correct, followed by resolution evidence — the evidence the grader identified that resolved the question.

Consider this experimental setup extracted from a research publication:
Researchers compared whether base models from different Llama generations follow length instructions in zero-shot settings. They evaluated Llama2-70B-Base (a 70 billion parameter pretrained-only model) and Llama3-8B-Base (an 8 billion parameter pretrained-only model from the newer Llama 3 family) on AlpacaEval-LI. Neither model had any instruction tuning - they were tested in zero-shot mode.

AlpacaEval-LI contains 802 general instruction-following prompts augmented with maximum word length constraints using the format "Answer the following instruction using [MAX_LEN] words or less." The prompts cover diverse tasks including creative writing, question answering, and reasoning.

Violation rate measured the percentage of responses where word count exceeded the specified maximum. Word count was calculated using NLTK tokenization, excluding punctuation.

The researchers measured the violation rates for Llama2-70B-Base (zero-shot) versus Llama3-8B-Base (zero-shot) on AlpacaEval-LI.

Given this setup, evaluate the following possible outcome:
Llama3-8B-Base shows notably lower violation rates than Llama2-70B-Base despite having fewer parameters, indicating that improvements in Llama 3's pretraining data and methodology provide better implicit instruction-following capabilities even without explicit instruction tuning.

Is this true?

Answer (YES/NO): NO